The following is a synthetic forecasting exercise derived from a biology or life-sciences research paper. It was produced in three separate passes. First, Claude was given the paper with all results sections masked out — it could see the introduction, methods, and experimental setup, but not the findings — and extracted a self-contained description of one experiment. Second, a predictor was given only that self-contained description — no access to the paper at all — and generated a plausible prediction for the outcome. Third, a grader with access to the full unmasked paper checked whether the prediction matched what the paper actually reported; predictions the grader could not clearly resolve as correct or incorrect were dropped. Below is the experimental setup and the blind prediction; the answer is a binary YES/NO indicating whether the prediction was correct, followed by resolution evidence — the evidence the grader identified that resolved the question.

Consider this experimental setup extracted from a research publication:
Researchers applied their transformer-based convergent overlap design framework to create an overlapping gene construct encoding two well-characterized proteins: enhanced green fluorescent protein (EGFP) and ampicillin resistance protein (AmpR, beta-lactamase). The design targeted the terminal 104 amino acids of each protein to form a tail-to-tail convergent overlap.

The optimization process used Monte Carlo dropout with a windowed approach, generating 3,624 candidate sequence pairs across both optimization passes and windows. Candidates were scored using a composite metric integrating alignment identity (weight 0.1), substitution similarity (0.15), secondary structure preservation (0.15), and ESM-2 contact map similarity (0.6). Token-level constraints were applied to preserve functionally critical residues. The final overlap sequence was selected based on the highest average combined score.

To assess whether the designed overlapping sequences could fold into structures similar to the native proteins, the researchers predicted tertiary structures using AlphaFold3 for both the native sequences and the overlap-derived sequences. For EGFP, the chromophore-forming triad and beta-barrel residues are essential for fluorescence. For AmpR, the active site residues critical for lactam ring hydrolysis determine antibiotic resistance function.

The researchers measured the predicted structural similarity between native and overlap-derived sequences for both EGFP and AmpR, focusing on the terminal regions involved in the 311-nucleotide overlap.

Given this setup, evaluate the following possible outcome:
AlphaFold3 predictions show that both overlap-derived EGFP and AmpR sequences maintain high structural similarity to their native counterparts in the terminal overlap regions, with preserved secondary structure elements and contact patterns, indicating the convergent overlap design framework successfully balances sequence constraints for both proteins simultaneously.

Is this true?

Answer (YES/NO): YES